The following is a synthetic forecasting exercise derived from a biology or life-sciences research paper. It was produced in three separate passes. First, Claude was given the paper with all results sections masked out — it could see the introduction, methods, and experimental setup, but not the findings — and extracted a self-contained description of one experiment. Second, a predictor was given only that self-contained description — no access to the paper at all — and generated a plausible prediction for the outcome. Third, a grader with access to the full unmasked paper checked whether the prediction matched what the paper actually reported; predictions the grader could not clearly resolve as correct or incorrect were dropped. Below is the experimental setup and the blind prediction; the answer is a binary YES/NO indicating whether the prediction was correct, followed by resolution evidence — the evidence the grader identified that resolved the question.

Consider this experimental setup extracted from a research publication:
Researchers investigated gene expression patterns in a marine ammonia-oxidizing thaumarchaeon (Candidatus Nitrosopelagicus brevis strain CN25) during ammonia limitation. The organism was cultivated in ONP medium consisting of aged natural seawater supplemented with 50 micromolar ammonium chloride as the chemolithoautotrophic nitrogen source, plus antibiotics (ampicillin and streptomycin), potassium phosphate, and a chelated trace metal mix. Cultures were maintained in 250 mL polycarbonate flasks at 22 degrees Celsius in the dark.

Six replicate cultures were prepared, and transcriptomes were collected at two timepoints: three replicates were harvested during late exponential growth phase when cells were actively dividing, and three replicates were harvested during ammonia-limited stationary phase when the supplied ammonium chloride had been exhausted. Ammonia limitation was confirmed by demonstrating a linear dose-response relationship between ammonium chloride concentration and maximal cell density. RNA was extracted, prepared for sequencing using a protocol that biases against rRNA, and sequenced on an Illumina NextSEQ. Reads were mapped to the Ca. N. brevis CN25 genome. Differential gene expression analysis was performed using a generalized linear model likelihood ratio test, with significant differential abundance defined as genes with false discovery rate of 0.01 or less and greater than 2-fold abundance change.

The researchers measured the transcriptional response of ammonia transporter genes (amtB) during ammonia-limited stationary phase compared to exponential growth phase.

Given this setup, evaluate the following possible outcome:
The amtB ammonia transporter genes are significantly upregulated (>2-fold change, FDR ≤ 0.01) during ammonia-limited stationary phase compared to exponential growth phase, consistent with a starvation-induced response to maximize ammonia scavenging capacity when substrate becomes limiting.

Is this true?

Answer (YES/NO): NO